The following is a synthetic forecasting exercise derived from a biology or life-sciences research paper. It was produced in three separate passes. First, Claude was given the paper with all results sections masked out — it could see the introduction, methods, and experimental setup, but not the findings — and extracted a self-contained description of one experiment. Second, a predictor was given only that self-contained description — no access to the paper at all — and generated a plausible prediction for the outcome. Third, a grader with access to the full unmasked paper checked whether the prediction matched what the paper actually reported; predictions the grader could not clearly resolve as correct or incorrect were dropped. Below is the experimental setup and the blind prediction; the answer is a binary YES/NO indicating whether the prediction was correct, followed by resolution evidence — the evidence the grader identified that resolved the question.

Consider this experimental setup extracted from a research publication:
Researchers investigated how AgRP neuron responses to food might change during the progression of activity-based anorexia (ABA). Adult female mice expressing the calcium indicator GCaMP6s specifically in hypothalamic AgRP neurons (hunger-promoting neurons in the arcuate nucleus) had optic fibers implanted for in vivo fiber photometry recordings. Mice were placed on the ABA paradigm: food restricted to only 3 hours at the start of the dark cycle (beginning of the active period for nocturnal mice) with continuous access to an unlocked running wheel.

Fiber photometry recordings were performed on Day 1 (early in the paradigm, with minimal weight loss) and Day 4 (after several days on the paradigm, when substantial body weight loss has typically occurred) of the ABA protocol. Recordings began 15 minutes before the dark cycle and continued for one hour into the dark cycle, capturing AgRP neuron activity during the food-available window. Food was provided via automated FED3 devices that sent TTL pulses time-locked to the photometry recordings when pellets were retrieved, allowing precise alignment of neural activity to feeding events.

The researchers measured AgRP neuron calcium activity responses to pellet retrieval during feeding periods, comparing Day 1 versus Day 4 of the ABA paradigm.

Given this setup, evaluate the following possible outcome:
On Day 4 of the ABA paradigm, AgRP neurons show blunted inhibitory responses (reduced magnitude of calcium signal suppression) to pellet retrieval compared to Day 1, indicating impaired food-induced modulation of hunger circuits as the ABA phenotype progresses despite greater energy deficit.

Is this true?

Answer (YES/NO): YES